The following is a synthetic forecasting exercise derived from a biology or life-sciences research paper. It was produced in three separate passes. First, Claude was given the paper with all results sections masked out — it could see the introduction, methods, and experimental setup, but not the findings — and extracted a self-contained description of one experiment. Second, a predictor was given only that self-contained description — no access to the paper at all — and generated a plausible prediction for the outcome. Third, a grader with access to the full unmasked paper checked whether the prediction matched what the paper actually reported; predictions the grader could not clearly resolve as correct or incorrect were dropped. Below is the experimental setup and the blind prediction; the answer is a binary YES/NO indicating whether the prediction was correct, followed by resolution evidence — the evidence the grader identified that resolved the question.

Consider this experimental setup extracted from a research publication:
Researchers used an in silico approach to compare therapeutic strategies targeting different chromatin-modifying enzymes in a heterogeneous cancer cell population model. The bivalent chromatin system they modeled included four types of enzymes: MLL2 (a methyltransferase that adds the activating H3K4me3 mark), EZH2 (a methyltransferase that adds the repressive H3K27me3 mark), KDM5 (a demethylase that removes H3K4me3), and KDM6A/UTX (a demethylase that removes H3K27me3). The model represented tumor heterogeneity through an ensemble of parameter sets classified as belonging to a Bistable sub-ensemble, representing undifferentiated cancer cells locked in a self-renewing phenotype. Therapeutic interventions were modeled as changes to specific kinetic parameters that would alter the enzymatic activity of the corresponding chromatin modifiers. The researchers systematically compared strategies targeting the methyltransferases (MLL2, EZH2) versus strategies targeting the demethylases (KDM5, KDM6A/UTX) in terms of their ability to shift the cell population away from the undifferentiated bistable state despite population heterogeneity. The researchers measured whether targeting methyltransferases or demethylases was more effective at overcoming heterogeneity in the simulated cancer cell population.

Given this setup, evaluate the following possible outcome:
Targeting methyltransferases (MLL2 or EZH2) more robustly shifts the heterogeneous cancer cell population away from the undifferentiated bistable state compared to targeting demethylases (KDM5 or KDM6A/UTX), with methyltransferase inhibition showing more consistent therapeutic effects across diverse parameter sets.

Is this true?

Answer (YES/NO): NO